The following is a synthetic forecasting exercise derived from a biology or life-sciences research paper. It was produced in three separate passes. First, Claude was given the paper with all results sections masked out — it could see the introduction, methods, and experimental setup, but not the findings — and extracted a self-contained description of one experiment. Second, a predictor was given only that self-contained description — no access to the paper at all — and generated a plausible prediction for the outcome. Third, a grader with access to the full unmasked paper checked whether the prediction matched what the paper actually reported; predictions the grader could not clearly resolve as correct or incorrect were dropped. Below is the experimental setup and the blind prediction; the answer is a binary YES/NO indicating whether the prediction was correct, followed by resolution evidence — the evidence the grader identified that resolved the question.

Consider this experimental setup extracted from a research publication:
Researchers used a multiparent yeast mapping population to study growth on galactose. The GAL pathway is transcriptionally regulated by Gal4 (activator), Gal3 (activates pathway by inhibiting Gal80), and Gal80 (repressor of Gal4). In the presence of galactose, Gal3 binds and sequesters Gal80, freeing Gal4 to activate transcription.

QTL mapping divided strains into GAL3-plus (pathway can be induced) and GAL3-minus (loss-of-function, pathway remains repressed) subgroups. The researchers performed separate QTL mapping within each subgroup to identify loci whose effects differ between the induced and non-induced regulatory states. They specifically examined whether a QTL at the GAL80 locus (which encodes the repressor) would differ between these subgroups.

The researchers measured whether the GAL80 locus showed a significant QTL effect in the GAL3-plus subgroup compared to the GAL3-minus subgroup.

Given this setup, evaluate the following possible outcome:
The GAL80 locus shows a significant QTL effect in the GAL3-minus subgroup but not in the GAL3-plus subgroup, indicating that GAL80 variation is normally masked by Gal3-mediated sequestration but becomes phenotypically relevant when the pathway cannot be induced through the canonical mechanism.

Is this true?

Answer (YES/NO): YES